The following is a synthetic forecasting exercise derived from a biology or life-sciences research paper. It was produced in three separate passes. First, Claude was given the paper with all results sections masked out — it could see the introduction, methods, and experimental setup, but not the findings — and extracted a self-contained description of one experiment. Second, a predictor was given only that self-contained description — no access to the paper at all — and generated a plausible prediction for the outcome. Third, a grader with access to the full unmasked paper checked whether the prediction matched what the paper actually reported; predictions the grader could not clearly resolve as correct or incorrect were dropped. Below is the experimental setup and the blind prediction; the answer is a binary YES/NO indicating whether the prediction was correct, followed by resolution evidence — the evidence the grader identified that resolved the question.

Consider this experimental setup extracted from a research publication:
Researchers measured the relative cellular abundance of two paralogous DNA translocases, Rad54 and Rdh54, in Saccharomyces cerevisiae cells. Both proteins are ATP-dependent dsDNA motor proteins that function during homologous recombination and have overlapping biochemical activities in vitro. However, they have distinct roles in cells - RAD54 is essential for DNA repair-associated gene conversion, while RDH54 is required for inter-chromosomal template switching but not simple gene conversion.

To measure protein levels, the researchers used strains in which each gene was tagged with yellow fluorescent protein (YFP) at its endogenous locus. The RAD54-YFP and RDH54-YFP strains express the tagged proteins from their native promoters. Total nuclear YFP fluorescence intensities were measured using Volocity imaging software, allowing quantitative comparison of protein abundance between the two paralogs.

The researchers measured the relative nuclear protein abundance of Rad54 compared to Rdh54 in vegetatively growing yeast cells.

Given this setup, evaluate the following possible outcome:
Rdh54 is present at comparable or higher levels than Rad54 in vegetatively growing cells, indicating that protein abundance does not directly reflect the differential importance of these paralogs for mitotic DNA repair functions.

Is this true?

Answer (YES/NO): YES